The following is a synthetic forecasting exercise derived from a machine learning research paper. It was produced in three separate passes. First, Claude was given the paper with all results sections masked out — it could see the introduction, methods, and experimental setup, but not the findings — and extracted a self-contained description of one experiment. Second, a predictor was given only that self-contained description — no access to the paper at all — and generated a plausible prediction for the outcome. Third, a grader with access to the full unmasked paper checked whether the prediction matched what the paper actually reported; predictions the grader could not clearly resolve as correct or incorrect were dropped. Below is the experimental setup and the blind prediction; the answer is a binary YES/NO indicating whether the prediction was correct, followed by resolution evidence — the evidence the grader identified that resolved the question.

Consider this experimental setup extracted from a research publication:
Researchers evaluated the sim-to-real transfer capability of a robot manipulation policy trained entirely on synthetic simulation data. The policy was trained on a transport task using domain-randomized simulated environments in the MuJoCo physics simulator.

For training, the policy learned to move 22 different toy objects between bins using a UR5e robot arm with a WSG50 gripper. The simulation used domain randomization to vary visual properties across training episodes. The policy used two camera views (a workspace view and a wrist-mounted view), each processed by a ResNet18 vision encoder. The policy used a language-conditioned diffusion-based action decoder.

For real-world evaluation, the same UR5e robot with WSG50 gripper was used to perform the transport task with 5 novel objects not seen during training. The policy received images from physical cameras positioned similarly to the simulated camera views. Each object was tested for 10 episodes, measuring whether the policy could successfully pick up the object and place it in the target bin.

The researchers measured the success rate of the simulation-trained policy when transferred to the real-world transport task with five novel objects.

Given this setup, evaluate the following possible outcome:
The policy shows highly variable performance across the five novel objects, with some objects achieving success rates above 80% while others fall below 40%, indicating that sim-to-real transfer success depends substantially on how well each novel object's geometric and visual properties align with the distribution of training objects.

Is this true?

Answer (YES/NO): NO